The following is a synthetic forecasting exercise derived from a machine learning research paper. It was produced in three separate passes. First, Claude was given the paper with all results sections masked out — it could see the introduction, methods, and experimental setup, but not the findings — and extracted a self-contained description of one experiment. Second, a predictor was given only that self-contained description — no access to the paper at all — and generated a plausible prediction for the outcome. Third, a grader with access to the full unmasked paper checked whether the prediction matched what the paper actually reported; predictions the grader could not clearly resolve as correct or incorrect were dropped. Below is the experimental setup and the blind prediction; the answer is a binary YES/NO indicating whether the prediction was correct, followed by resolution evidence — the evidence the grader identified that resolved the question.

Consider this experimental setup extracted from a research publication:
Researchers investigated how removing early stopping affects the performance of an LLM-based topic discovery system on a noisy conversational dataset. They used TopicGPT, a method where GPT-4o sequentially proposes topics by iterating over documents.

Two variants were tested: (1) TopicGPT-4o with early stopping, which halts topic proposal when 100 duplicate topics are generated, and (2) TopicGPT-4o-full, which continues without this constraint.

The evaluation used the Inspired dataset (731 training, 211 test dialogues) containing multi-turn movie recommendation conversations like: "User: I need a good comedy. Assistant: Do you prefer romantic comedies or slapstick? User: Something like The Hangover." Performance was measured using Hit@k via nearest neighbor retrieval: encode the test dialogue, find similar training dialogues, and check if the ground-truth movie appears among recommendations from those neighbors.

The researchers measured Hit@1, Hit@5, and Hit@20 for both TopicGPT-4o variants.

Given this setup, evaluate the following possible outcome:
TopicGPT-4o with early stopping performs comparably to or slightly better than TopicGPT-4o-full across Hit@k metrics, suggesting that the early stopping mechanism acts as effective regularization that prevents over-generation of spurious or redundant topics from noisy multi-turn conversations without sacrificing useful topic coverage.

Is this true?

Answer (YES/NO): NO